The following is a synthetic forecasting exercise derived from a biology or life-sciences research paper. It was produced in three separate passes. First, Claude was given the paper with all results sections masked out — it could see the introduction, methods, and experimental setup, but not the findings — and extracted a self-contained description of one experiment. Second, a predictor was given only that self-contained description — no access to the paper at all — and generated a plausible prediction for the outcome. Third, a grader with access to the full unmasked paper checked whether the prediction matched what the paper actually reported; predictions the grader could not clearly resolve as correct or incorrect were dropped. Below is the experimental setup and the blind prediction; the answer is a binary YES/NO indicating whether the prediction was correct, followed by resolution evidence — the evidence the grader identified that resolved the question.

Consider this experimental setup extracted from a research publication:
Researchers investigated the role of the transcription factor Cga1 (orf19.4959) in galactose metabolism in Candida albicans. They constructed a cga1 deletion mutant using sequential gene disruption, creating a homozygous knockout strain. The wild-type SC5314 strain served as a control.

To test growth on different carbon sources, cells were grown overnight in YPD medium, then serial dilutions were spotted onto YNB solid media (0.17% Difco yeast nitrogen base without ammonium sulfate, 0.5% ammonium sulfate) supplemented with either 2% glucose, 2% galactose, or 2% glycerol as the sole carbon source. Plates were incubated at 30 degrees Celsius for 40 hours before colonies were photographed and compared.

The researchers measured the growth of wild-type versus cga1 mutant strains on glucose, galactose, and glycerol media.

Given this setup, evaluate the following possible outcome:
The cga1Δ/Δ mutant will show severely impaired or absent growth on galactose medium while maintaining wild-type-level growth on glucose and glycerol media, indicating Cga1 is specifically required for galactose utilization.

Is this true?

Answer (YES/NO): YES